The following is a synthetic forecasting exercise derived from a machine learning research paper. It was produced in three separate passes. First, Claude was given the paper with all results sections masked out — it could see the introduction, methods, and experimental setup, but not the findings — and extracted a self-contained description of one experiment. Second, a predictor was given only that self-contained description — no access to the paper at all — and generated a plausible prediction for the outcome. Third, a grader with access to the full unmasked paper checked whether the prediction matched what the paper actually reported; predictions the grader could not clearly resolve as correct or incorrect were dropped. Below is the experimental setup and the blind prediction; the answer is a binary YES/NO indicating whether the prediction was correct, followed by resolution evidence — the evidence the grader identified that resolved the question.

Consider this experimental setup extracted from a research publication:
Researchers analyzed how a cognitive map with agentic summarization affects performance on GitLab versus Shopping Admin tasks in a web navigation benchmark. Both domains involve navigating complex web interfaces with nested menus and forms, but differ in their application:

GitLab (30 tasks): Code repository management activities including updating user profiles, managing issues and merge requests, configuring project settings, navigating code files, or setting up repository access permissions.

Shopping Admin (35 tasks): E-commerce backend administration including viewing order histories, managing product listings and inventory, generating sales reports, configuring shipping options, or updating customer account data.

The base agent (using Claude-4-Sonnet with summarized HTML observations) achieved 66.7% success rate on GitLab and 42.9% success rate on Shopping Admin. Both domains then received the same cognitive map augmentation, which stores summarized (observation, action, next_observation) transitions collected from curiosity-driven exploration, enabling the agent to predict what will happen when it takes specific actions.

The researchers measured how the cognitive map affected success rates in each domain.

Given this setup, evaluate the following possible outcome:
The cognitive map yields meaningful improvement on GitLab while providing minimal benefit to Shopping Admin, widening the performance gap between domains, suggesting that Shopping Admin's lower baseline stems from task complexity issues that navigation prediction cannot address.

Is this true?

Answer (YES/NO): NO